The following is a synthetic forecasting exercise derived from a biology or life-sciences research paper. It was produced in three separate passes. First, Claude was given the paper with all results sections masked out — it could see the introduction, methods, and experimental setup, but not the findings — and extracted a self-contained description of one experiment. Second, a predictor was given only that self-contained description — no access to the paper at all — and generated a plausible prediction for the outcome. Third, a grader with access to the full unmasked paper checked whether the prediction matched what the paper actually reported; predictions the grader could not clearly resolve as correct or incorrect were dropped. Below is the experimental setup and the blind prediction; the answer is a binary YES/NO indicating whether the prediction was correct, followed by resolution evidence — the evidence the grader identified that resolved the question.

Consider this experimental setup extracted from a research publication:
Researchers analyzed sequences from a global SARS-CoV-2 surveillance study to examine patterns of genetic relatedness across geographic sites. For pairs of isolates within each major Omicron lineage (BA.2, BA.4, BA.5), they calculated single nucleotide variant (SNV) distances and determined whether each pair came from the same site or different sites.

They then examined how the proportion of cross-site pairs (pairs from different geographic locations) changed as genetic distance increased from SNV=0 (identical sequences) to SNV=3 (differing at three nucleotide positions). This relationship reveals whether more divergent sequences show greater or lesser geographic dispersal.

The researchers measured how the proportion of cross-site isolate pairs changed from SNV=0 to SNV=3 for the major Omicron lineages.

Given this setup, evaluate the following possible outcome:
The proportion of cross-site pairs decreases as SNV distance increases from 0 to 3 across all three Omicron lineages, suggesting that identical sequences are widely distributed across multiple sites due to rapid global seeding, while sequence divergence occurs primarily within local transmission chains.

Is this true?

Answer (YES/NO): NO